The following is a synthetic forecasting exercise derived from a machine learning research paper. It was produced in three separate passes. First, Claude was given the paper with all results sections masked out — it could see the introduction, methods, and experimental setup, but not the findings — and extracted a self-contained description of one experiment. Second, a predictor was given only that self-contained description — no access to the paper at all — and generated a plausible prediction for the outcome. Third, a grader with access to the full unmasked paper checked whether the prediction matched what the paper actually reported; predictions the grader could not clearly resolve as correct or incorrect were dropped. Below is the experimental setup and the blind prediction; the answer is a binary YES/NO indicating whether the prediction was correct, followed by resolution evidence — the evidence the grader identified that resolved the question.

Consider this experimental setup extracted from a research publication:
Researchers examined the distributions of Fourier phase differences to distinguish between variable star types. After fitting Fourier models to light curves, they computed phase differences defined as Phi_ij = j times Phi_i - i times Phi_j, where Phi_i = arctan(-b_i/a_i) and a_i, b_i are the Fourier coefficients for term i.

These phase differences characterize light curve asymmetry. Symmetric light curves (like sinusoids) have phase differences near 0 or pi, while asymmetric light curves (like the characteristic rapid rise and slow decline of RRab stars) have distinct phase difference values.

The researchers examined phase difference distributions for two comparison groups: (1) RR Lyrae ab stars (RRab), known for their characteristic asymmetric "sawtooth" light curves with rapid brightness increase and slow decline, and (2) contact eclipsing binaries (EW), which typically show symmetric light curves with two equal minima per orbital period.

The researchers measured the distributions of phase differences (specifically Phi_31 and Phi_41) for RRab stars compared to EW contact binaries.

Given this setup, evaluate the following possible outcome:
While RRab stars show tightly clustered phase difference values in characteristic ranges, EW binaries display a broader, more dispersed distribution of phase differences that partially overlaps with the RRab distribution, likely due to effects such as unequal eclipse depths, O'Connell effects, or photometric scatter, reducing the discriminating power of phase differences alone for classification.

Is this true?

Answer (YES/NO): NO